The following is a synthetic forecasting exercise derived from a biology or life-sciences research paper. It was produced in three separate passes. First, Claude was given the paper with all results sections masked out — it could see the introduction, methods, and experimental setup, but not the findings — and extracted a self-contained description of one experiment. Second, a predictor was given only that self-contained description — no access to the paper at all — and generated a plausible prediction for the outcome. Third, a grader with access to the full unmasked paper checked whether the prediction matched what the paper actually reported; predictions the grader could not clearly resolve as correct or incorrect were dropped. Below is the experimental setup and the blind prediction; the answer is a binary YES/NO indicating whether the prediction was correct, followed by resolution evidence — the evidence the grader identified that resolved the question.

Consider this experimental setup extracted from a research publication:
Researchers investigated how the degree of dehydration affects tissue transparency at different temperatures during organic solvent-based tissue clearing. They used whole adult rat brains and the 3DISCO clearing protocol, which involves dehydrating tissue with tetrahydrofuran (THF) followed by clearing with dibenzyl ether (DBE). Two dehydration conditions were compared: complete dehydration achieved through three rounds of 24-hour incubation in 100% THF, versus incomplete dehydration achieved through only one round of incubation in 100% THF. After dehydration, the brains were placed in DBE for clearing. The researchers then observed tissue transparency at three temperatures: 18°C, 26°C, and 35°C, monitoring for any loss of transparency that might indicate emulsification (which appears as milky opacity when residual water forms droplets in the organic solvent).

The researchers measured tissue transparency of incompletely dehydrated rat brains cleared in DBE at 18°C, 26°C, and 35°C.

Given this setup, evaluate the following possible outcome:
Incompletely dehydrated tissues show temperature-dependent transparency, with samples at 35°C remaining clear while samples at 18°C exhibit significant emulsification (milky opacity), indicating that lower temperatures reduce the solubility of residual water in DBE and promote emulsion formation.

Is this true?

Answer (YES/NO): YES